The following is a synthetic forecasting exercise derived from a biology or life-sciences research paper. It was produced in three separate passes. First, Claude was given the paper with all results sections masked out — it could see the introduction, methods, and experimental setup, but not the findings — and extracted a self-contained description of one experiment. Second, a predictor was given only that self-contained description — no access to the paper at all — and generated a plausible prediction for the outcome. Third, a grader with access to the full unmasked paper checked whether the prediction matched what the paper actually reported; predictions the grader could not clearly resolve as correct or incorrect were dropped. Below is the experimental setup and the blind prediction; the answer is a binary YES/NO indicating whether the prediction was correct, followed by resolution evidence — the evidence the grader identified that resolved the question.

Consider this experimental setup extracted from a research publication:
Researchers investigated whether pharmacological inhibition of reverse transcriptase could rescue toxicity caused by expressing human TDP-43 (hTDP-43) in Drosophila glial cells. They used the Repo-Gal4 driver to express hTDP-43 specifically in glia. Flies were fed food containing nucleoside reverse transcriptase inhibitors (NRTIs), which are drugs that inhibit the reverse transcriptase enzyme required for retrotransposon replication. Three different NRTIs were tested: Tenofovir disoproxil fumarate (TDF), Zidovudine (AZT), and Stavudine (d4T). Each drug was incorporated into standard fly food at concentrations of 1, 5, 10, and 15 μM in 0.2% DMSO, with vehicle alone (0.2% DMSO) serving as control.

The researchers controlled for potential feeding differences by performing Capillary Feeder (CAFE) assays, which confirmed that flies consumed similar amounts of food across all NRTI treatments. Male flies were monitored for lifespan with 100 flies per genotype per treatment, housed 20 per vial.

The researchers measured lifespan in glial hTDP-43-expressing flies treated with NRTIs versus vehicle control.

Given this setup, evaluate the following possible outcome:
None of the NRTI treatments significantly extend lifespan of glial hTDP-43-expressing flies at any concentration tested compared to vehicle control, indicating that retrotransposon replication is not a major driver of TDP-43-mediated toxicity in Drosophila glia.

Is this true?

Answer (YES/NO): NO